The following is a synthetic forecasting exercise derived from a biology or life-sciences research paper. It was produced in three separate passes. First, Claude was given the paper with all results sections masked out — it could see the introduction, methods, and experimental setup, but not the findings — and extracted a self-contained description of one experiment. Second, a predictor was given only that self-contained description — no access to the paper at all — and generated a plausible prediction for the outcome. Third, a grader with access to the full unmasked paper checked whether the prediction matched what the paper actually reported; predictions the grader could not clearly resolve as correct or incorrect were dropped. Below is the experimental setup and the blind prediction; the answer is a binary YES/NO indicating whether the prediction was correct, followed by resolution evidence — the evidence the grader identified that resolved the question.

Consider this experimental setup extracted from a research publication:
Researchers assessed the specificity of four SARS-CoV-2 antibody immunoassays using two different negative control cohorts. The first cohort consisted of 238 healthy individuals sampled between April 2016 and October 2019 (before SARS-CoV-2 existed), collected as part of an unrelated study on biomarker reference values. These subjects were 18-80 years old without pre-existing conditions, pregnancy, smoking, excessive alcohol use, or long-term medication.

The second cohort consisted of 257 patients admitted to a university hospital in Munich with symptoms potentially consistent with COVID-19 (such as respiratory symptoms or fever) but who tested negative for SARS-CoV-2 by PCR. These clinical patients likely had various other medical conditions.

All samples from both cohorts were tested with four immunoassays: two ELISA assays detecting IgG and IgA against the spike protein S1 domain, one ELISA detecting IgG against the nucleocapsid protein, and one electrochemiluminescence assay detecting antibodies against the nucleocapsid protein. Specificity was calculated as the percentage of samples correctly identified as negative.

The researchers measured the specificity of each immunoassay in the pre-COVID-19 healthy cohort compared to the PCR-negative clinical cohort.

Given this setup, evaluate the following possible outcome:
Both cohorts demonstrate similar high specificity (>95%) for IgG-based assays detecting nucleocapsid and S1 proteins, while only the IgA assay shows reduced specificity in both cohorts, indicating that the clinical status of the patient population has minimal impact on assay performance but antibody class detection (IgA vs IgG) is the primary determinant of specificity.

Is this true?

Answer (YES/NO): NO